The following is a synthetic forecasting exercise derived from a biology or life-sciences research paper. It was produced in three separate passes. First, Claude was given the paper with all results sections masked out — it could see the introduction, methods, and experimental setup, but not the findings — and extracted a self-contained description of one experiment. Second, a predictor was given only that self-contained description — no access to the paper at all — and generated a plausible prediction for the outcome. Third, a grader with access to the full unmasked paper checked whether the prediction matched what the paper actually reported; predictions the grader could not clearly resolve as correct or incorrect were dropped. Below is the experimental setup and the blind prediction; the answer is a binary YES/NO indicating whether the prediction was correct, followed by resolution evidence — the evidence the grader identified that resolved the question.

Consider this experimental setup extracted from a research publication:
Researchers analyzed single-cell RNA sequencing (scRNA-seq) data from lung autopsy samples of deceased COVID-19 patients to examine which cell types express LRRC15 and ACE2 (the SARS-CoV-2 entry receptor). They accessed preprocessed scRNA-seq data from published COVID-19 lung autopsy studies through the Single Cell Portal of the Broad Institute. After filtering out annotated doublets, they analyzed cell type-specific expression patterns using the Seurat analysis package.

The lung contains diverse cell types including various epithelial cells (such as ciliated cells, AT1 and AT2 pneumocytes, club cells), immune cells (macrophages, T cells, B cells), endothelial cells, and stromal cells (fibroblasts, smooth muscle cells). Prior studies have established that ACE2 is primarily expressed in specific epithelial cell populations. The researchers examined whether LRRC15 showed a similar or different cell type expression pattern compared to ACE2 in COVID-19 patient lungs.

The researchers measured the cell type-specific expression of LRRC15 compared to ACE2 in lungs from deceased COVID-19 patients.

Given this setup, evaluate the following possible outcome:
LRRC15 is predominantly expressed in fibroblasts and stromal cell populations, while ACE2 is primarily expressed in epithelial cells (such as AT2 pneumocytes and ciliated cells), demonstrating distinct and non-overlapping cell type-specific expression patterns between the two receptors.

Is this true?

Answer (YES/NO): YES